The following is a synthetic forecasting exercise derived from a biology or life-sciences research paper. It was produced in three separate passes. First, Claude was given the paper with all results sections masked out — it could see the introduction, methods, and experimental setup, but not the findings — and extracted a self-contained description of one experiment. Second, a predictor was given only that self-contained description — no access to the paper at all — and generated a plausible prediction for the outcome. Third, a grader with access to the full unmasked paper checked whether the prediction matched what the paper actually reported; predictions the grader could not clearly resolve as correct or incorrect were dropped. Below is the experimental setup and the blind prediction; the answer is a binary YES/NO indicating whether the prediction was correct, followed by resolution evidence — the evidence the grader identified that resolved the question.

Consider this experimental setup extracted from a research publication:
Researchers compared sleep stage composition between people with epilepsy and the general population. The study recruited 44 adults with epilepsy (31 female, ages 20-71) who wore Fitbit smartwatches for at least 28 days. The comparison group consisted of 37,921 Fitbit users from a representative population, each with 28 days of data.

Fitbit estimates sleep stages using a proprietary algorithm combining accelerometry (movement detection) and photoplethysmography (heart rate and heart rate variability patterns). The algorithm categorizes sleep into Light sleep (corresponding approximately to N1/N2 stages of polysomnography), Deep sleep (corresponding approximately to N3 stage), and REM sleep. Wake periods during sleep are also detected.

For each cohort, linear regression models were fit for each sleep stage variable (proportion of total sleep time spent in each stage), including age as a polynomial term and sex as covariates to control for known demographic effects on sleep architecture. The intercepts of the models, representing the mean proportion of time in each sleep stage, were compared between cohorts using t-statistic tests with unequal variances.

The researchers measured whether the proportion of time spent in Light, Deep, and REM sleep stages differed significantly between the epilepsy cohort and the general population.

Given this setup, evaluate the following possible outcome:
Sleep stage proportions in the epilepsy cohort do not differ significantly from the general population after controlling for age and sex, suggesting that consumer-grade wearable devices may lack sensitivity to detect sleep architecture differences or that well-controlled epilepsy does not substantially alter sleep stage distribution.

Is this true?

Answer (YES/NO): YES